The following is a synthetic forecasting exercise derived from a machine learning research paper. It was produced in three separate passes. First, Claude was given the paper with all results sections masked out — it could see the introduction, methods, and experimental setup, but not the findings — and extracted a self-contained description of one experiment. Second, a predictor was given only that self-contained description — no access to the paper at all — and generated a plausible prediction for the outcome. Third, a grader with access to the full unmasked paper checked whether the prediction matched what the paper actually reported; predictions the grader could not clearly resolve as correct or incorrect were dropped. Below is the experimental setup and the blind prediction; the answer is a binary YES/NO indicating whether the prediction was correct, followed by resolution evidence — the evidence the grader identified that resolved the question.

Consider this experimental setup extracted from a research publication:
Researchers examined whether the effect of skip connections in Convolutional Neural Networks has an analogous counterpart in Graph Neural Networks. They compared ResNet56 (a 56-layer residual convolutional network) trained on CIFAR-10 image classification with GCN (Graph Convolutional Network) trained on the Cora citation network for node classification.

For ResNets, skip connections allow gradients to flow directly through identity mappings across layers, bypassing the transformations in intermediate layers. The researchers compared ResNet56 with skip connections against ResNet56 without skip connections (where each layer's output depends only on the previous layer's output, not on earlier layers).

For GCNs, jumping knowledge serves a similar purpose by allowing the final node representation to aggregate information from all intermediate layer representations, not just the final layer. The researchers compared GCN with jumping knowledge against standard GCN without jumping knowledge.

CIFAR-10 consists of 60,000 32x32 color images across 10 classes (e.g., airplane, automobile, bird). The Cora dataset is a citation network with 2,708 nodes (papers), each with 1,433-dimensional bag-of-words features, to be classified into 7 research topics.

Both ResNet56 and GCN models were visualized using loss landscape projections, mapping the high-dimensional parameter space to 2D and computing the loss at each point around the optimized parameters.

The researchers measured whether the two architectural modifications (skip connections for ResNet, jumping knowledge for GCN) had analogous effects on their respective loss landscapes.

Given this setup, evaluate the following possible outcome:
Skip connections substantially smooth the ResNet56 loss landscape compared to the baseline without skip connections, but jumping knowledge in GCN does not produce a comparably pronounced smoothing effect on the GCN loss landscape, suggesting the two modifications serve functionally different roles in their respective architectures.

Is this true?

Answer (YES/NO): NO